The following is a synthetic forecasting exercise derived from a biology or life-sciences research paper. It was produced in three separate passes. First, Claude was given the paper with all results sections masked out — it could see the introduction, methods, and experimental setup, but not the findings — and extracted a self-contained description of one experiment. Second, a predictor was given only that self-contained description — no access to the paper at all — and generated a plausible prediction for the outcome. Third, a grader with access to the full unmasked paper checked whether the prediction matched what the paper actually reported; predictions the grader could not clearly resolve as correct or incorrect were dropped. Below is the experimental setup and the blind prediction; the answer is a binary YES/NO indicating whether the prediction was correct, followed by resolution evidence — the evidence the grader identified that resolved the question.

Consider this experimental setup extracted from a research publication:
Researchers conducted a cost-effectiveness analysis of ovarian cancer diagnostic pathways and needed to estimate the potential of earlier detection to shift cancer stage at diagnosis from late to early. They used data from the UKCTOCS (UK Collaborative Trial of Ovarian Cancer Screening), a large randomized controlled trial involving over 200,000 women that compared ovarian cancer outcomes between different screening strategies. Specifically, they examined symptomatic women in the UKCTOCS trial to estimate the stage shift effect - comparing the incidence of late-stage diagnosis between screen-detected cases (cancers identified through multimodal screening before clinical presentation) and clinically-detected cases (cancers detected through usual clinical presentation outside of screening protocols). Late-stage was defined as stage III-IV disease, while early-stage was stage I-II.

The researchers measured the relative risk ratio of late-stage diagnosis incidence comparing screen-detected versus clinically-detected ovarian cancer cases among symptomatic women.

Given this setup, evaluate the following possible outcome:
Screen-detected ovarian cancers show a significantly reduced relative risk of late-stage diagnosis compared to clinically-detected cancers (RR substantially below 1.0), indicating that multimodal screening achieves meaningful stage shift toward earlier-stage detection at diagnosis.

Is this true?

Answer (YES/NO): YES